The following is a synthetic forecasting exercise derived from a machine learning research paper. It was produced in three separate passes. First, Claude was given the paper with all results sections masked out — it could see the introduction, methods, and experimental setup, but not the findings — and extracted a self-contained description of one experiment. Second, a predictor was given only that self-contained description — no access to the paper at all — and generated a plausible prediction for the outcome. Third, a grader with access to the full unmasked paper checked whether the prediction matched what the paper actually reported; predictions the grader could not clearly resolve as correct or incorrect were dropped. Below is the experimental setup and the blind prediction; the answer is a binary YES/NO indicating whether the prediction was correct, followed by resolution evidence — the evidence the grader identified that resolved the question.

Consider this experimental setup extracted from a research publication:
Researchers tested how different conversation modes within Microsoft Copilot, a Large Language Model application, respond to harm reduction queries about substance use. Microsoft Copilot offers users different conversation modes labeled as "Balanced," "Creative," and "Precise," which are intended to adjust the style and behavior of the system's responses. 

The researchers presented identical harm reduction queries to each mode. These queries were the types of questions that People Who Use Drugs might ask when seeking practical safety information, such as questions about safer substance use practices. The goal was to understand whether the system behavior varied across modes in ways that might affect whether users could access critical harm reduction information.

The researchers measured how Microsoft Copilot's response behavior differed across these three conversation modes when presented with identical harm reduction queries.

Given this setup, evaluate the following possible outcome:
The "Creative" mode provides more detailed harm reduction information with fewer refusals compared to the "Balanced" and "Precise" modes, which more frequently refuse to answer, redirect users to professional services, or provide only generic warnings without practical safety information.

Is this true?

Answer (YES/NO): NO